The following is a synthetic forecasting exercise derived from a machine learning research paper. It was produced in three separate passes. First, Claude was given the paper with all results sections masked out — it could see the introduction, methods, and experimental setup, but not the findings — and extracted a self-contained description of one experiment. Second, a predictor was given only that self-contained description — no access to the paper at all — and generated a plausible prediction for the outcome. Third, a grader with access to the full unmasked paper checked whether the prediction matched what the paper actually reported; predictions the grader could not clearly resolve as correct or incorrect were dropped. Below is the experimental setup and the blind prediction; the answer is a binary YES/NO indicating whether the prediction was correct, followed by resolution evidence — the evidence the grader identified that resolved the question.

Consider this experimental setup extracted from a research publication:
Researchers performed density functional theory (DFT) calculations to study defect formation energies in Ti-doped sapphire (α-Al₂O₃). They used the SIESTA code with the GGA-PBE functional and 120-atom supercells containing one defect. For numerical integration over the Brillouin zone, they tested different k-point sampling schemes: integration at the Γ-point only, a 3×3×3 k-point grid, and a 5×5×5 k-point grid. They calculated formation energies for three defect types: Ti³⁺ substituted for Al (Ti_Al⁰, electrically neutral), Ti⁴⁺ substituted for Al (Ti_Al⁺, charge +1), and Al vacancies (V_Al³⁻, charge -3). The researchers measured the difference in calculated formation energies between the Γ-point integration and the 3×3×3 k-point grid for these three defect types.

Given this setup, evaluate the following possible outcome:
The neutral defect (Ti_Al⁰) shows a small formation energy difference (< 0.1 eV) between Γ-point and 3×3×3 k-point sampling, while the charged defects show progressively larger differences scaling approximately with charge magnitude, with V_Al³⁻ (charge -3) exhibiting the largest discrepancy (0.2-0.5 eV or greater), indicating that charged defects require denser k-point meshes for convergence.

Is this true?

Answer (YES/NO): NO